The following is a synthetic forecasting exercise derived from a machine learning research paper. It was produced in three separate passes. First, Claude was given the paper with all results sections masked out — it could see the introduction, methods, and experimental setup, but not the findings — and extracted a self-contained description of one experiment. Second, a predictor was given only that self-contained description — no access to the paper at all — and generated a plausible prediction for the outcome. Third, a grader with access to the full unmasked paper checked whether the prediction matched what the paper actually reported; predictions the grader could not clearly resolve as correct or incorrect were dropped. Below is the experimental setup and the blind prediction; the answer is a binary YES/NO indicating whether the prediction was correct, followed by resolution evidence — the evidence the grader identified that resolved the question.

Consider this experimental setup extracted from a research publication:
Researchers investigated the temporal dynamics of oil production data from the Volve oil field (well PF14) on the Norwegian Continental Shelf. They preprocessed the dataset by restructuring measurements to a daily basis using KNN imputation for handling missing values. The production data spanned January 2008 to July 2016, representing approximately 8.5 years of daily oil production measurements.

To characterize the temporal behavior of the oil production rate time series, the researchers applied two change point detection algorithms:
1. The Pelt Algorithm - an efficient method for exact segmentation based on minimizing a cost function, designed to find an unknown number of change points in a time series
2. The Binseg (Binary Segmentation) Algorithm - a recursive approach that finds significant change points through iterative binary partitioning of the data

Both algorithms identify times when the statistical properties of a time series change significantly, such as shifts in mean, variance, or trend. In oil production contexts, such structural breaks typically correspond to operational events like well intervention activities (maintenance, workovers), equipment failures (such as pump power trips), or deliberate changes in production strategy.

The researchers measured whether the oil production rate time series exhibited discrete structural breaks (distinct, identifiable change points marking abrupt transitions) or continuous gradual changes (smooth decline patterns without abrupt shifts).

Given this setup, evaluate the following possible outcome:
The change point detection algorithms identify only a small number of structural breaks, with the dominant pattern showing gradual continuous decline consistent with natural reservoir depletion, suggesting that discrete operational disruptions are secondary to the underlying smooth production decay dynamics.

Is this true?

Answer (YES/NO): NO